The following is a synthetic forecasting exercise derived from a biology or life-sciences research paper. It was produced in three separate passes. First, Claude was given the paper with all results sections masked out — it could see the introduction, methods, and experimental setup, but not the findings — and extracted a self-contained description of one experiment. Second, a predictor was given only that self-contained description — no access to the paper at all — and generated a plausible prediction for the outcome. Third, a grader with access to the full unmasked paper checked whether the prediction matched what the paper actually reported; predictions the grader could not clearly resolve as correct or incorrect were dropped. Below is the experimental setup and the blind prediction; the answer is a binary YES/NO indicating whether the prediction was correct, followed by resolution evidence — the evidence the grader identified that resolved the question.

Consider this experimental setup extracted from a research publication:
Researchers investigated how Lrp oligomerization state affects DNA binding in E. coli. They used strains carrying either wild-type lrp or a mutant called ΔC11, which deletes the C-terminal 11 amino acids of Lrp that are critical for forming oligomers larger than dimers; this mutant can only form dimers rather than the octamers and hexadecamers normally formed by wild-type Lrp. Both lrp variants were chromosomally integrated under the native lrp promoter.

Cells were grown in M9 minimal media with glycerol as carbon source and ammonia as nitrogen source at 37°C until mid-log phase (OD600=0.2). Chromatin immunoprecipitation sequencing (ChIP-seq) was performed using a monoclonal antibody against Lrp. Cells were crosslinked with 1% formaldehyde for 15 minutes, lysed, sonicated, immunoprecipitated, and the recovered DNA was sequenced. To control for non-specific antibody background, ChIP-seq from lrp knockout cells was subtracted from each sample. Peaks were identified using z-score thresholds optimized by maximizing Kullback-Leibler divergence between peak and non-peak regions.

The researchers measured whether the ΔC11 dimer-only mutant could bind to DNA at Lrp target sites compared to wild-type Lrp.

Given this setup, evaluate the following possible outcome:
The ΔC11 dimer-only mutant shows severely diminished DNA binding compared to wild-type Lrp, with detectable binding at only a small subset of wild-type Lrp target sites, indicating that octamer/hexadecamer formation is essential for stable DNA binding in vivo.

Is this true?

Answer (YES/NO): NO